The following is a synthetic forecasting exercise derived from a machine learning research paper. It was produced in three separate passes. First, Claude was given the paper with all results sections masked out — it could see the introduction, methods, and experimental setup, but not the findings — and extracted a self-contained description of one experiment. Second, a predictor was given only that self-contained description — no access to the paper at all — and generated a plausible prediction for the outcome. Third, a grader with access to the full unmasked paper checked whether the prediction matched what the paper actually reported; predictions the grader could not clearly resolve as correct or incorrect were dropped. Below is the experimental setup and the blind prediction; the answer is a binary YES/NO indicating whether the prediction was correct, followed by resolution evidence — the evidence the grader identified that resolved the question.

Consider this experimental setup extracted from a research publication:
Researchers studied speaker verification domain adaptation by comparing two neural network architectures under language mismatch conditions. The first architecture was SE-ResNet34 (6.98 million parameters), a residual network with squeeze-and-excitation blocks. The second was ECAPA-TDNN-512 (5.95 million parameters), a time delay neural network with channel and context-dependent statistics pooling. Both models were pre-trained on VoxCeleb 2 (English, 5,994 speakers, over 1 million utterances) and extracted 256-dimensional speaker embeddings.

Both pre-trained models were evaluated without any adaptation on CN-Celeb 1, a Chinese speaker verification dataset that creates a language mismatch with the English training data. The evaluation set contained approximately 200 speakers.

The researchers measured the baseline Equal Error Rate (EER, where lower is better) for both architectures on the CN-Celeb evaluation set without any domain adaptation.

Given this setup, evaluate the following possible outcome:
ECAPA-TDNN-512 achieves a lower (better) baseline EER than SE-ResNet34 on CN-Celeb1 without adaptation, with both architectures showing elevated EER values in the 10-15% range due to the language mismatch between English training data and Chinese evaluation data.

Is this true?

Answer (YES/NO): NO